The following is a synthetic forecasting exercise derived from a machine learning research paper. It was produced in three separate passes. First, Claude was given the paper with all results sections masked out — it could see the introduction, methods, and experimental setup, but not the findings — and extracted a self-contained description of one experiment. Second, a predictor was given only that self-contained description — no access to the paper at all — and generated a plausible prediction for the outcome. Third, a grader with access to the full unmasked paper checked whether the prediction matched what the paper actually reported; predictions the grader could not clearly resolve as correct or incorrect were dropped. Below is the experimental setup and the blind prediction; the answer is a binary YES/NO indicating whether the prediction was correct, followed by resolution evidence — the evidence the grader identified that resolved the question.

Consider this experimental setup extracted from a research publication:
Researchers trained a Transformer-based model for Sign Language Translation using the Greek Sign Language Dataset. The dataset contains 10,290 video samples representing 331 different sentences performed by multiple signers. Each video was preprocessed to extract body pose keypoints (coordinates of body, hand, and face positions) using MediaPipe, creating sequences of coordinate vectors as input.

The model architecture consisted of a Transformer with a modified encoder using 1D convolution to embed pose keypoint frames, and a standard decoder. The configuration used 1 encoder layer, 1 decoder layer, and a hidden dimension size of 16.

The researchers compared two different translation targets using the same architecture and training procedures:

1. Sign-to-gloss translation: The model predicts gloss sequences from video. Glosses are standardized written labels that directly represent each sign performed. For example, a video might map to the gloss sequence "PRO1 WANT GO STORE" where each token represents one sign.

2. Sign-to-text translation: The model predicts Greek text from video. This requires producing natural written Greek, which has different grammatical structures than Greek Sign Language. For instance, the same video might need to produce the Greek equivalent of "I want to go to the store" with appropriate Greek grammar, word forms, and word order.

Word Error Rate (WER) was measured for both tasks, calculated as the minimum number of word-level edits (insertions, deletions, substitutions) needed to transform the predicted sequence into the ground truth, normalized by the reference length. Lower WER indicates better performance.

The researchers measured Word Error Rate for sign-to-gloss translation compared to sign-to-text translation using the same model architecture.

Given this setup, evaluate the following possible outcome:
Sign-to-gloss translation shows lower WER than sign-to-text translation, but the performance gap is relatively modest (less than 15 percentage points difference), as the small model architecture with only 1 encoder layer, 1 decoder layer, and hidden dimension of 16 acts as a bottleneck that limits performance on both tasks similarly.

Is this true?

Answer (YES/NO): YES